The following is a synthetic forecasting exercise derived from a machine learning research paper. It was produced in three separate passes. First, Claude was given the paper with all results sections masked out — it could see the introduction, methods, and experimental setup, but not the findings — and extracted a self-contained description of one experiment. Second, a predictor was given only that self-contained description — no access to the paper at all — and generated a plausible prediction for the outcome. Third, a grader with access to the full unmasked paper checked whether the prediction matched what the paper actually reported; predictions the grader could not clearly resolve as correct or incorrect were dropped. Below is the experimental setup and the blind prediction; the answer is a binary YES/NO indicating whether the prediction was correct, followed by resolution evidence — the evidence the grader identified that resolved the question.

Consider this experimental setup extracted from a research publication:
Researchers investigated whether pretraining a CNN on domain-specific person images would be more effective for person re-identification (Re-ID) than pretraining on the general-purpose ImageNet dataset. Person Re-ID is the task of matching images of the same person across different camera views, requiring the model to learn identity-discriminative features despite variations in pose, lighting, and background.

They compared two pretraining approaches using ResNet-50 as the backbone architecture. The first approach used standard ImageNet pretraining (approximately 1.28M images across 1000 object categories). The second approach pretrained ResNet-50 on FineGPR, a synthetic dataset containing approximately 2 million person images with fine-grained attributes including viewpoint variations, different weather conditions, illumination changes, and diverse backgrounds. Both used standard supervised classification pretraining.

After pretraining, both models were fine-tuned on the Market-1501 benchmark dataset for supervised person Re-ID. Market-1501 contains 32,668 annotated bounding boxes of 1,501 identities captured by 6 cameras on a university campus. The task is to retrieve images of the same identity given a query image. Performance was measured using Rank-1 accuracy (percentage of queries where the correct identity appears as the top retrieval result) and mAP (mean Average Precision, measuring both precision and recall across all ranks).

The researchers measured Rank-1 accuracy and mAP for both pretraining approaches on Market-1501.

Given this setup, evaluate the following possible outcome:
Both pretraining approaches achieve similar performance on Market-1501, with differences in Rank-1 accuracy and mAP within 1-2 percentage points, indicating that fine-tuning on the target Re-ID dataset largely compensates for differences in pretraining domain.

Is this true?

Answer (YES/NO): NO